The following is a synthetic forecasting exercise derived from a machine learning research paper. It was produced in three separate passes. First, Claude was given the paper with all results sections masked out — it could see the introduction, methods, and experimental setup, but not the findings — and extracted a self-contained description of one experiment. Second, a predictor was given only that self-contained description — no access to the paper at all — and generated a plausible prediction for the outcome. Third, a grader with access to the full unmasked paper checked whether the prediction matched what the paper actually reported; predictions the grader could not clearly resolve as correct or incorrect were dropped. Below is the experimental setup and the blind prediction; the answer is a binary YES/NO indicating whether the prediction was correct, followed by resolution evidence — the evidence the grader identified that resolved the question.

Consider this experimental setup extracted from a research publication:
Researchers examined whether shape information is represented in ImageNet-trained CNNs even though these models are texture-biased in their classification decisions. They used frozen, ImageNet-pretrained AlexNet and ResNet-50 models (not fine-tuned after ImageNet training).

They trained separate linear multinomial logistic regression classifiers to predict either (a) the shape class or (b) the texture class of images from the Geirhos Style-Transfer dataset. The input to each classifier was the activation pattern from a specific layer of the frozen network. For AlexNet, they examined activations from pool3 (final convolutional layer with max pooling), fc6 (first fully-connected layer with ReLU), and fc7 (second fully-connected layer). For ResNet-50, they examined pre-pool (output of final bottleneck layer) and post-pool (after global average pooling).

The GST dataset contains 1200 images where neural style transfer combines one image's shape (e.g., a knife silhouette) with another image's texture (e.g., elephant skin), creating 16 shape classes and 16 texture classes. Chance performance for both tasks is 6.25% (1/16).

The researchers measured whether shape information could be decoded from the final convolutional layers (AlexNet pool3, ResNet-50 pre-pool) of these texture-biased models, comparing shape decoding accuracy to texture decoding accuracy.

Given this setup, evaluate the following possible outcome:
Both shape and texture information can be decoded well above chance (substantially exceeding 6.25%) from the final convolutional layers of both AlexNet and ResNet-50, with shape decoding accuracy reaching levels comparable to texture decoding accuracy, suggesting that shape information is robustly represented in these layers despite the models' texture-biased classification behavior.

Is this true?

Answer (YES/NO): YES